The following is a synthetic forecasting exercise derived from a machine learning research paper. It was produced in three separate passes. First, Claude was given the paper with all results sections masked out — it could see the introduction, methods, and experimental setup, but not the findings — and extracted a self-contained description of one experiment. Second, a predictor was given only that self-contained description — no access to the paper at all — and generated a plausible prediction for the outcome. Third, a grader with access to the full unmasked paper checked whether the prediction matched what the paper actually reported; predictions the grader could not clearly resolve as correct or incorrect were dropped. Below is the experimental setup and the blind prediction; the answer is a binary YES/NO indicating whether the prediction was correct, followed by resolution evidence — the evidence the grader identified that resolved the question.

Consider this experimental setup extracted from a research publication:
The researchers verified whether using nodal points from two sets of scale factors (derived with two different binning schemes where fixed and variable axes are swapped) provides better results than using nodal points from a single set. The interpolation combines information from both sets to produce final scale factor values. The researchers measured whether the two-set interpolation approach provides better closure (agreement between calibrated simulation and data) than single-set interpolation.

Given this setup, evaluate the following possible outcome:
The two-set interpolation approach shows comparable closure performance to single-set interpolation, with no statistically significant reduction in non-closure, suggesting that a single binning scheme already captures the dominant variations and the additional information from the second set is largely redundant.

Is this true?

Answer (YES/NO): NO